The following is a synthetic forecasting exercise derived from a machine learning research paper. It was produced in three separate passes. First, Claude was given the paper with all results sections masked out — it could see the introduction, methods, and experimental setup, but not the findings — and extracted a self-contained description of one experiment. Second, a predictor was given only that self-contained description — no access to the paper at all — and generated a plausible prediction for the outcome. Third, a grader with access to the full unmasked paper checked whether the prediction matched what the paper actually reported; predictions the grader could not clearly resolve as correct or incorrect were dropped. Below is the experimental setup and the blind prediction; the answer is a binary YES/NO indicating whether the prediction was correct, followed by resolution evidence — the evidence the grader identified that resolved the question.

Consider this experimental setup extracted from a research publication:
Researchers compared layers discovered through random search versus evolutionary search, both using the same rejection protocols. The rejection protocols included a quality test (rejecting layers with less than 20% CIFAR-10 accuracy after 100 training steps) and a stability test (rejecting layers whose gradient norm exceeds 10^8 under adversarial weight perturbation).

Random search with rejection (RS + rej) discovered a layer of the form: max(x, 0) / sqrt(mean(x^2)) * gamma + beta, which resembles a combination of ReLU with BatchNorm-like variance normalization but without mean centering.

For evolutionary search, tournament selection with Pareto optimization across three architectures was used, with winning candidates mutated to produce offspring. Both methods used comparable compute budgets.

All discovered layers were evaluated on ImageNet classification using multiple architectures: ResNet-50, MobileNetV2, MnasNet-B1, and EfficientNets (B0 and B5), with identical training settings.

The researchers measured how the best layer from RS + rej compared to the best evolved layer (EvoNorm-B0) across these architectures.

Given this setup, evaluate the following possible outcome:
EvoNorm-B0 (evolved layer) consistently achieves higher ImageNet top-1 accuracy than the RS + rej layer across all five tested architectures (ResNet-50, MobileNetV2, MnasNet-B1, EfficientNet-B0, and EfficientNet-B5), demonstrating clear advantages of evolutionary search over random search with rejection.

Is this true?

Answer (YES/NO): YES